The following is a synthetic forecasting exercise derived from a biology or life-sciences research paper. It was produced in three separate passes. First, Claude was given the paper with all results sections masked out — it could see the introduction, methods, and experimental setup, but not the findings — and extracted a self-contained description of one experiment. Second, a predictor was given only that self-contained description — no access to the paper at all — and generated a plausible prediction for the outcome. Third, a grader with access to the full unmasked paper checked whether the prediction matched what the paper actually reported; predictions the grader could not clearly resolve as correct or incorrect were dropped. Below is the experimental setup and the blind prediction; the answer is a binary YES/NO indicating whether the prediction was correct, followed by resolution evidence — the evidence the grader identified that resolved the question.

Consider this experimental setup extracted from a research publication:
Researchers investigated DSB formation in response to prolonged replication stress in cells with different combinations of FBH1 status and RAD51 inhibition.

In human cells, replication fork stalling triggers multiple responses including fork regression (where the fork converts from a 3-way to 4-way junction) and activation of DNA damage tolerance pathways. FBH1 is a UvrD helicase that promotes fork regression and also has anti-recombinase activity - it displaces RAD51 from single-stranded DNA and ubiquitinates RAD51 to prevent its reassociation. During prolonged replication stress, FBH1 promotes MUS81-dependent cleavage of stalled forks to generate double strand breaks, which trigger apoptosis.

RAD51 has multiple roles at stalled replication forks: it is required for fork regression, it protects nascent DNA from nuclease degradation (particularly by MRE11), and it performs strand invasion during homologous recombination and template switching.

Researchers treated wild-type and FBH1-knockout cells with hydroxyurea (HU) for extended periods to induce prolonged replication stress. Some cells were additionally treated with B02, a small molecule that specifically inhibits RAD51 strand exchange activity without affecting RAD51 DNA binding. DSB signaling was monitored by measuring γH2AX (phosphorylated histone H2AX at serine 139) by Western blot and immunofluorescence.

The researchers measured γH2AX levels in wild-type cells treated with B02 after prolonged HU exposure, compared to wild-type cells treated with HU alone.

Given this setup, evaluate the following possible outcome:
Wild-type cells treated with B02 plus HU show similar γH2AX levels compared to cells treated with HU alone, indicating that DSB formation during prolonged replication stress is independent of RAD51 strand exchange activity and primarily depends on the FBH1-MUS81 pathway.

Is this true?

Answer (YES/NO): YES